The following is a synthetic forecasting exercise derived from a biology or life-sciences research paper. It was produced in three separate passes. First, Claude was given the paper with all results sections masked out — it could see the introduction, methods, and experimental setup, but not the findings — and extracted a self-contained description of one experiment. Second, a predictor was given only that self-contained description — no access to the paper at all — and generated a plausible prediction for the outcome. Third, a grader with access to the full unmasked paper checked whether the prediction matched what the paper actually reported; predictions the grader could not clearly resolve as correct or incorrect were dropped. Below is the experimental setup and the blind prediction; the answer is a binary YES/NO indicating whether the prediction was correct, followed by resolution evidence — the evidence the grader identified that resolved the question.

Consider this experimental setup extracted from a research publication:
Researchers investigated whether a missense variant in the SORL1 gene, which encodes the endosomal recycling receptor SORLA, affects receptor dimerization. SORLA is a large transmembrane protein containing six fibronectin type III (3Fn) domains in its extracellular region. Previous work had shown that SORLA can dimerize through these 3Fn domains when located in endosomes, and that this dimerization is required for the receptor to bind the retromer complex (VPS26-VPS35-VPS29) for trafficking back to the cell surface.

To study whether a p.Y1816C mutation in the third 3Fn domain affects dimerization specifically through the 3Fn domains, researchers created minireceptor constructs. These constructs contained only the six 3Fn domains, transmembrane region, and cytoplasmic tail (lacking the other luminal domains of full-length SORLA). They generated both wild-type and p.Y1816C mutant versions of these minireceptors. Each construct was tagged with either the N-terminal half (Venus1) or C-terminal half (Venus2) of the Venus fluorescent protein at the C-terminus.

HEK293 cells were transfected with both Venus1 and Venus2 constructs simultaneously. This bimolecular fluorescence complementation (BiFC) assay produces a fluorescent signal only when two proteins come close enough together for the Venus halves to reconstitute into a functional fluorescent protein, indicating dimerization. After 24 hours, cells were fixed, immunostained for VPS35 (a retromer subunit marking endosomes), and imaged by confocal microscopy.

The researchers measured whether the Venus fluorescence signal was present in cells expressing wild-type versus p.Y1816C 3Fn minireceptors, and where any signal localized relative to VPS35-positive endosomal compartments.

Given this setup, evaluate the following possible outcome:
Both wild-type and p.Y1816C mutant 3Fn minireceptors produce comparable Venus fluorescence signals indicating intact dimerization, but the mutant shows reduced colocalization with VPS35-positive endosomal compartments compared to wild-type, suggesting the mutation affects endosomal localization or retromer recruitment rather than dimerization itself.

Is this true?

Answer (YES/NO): NO